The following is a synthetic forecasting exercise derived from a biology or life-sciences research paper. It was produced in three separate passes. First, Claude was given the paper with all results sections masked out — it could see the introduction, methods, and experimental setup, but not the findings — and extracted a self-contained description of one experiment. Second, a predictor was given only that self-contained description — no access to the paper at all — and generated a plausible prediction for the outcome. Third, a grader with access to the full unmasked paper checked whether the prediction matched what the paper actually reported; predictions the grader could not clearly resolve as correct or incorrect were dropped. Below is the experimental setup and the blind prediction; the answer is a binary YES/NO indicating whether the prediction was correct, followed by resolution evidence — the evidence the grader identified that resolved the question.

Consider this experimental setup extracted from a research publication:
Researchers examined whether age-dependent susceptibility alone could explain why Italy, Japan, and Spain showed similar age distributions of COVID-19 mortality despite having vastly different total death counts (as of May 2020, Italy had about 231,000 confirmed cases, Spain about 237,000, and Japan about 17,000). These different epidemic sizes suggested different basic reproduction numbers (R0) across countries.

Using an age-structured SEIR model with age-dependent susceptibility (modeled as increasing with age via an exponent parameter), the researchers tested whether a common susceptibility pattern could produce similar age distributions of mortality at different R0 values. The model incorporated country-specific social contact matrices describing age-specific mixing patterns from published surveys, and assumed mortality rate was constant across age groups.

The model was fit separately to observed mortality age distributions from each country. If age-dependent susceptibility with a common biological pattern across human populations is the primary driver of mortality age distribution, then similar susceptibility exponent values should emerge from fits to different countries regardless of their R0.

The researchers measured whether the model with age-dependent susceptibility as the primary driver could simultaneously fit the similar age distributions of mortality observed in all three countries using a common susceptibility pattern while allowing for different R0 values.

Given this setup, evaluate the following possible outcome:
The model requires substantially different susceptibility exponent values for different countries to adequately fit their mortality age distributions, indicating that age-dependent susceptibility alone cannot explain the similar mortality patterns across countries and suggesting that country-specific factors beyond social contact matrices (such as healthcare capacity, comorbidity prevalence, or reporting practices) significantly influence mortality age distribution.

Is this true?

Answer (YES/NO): NO